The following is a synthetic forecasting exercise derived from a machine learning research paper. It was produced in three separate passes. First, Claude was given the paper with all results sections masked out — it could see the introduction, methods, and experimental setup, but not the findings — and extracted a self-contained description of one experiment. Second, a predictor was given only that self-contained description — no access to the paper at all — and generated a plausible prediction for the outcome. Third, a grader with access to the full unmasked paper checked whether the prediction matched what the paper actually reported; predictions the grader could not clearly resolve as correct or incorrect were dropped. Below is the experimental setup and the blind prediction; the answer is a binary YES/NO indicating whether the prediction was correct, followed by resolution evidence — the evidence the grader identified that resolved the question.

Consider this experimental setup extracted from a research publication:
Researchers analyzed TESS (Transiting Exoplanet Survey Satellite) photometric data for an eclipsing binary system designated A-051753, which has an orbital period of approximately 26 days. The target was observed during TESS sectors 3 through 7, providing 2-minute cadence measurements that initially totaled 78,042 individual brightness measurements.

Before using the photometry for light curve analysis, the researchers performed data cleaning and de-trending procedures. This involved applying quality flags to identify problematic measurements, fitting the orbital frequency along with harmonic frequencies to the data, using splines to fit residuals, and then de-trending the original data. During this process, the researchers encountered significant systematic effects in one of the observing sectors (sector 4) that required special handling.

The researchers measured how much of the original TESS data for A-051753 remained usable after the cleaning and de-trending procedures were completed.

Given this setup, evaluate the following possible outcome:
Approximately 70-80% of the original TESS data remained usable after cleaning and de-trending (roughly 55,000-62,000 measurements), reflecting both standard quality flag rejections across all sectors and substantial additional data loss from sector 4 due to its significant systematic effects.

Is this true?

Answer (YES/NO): YES